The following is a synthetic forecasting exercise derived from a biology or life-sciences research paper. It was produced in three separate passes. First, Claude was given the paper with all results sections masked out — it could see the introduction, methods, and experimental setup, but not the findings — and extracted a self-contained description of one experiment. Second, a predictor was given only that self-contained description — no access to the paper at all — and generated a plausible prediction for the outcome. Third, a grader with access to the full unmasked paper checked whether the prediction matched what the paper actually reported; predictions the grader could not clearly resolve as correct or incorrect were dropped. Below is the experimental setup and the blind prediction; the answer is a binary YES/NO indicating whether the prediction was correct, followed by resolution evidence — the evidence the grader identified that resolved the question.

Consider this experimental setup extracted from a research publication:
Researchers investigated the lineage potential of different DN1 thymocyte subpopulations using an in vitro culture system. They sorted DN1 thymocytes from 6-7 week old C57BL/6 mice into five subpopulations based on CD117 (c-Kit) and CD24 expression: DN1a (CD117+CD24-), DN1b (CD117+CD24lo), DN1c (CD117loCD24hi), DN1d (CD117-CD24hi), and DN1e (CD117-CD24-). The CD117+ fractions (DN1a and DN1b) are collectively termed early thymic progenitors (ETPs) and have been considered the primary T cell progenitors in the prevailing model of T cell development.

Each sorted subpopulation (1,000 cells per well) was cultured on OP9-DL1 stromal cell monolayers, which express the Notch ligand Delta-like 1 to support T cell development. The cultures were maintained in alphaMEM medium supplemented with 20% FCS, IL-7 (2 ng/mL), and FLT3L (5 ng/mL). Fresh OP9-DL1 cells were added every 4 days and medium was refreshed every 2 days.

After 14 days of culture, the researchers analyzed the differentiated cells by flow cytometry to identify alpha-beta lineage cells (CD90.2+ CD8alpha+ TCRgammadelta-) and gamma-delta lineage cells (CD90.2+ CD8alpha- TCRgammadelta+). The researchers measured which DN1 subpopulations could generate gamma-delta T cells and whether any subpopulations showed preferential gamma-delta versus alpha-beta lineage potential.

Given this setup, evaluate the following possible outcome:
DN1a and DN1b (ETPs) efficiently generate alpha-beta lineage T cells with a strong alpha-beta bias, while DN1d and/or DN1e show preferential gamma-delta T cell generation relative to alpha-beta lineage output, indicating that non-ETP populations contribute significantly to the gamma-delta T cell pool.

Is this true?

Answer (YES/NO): YES